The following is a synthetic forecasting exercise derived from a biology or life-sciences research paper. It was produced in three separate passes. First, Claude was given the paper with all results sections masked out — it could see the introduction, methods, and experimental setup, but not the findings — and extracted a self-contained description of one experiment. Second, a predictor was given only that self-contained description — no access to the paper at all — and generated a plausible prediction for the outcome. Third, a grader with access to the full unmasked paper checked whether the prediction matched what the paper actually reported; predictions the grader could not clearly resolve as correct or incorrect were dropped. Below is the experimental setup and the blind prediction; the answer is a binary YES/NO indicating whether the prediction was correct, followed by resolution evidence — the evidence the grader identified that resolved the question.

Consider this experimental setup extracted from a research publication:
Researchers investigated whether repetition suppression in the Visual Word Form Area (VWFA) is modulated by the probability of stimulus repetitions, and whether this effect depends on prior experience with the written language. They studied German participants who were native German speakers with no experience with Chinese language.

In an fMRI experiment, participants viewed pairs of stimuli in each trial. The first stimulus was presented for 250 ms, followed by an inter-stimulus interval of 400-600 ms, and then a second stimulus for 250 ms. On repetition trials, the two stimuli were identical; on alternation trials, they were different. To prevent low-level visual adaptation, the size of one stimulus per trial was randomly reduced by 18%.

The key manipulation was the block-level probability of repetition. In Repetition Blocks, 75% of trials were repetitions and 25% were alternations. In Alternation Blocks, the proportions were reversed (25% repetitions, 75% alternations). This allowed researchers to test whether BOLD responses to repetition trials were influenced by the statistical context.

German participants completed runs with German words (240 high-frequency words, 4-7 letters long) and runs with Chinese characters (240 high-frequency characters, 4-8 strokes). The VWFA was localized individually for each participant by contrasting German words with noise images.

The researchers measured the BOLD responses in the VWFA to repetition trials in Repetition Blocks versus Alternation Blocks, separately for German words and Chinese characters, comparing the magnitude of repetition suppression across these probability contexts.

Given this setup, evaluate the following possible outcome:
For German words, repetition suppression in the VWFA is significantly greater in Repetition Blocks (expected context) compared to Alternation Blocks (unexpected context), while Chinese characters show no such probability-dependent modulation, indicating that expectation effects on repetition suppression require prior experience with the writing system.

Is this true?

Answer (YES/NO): YES